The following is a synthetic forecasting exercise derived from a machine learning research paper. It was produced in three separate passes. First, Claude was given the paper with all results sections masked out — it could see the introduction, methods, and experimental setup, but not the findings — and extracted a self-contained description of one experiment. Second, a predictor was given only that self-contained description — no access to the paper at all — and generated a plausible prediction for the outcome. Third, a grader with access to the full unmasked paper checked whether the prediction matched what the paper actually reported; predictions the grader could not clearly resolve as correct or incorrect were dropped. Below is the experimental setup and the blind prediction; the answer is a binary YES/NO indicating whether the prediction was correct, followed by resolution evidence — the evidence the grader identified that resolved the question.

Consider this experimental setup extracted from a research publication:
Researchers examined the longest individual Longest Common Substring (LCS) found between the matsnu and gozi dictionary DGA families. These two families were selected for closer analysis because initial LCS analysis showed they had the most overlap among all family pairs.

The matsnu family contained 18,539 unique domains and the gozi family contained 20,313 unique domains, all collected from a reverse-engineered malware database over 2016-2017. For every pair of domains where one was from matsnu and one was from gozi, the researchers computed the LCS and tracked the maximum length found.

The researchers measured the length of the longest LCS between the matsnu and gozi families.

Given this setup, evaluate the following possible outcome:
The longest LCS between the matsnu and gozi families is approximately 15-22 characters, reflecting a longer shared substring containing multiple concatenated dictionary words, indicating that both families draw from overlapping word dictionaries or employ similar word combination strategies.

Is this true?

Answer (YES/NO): NO